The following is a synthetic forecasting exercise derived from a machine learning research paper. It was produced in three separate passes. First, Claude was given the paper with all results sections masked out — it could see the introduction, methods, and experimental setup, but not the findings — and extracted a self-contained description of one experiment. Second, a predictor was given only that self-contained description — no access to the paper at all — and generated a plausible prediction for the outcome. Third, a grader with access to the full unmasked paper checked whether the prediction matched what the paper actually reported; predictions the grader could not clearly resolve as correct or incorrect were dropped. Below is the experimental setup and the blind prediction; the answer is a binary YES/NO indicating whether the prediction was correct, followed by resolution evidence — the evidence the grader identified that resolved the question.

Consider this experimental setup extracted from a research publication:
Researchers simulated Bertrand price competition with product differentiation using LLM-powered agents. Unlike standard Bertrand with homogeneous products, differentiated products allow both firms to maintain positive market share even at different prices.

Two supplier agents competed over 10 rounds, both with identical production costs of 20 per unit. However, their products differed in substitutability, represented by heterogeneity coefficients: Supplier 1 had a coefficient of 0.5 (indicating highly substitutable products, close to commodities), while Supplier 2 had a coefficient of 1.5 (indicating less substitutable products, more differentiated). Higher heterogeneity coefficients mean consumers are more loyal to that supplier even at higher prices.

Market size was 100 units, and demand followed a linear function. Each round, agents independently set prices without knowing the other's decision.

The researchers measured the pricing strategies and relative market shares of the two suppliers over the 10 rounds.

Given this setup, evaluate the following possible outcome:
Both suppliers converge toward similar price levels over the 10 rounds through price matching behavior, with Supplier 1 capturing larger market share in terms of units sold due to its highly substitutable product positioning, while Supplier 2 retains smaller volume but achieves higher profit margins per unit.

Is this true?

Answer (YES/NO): NO